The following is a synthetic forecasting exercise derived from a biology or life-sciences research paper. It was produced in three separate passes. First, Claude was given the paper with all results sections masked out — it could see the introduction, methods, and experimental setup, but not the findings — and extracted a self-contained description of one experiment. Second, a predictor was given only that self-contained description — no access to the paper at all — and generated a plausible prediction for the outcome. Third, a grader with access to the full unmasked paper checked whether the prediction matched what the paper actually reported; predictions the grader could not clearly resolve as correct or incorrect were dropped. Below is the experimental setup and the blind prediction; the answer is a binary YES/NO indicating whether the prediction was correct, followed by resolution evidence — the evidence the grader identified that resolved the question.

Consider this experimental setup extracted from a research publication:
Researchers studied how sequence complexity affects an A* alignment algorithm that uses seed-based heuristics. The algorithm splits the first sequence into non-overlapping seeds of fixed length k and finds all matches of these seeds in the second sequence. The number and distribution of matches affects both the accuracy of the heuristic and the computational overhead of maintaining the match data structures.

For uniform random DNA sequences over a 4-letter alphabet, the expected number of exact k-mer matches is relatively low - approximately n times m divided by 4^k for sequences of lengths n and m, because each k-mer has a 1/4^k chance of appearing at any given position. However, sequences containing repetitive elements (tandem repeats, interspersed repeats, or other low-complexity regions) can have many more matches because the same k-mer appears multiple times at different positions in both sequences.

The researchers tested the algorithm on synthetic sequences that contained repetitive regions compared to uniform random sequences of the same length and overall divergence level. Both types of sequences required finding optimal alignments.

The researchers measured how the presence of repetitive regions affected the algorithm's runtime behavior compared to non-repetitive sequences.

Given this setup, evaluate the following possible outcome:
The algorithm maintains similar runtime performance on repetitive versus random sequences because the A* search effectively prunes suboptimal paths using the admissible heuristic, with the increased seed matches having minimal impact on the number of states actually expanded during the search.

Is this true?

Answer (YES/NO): NO